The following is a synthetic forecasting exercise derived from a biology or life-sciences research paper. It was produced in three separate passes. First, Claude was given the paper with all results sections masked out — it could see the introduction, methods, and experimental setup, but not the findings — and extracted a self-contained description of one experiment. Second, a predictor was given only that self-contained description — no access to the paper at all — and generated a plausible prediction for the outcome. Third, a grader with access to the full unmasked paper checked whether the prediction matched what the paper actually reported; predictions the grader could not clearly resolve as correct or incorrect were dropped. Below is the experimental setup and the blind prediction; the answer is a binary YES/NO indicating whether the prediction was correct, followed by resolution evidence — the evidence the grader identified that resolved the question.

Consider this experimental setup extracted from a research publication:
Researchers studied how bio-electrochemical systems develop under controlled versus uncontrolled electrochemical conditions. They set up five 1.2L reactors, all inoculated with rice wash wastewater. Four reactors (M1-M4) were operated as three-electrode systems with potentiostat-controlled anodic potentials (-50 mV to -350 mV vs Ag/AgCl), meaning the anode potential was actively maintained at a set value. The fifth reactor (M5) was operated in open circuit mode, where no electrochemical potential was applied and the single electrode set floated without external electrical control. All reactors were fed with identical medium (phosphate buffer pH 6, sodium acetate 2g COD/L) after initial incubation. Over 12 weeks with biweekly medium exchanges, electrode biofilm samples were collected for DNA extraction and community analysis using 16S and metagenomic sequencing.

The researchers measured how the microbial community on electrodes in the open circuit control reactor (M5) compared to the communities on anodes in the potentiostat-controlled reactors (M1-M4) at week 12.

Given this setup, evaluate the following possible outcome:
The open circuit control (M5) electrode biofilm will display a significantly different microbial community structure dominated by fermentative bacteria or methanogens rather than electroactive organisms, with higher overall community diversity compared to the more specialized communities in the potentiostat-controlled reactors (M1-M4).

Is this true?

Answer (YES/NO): NO